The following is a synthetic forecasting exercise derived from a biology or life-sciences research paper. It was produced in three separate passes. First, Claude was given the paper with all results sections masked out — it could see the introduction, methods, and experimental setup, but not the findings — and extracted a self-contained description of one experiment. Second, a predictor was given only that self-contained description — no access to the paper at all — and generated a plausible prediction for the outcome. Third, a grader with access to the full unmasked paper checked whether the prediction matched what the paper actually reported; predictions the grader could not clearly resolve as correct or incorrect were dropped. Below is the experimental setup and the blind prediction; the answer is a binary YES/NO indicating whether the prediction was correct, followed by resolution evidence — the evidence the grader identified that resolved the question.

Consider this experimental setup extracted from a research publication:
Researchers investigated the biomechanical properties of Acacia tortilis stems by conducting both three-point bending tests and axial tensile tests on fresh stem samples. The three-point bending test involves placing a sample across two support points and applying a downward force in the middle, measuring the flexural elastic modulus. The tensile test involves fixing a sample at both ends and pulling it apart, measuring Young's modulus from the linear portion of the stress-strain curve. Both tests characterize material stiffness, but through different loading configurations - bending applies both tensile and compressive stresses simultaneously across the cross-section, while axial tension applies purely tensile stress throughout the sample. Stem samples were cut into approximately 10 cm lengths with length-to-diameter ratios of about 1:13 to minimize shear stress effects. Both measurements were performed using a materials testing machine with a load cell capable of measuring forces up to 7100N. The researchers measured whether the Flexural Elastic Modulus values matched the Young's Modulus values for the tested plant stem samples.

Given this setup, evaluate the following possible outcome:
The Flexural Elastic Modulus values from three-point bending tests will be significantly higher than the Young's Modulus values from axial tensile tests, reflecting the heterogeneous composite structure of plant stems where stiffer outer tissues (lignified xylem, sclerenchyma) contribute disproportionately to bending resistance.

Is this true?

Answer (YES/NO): NO